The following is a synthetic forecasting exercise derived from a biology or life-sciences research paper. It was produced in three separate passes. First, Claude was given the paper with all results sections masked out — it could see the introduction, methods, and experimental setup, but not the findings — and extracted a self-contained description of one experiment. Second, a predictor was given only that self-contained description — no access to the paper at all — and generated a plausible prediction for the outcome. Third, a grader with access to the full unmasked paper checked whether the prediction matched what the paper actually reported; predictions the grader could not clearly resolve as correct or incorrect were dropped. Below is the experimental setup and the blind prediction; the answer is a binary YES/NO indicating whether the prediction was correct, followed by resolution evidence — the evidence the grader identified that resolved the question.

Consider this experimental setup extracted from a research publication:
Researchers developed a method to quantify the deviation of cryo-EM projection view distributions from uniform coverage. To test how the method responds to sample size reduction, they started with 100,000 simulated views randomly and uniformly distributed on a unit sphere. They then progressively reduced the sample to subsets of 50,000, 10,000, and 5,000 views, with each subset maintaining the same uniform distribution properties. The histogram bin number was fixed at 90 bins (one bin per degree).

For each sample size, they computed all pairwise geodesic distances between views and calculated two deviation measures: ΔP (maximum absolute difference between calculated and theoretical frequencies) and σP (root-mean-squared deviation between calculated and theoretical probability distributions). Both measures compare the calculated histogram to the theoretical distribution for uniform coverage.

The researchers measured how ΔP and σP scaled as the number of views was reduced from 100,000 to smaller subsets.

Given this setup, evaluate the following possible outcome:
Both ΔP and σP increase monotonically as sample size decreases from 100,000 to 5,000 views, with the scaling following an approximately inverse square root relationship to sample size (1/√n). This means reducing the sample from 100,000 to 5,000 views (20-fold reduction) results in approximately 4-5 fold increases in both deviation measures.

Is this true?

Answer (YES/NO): NO